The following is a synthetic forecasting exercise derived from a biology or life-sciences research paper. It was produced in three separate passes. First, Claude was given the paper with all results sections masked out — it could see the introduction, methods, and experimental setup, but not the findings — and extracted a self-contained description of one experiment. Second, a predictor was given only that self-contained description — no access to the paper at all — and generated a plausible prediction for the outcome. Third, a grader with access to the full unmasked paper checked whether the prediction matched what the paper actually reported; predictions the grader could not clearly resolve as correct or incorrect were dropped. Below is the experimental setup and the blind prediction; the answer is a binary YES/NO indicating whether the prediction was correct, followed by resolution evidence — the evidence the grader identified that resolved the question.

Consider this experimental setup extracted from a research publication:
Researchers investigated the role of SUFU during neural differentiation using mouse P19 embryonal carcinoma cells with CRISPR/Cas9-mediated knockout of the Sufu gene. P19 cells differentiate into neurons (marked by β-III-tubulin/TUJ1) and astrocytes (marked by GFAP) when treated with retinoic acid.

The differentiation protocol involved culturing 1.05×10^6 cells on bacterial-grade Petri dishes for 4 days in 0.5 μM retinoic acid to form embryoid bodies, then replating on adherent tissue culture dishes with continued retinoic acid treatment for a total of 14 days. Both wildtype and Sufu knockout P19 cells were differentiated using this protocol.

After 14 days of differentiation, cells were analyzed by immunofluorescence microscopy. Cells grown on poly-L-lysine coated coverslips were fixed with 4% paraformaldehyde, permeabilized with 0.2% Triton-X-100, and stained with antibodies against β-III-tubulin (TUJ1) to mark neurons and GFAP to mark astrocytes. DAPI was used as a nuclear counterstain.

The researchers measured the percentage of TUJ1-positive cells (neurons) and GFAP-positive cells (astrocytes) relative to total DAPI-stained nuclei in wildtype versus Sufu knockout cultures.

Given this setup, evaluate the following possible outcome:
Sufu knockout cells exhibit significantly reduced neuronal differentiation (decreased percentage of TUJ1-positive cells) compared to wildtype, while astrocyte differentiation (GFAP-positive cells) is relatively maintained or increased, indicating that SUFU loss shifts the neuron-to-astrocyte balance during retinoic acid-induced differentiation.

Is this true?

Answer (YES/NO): NO